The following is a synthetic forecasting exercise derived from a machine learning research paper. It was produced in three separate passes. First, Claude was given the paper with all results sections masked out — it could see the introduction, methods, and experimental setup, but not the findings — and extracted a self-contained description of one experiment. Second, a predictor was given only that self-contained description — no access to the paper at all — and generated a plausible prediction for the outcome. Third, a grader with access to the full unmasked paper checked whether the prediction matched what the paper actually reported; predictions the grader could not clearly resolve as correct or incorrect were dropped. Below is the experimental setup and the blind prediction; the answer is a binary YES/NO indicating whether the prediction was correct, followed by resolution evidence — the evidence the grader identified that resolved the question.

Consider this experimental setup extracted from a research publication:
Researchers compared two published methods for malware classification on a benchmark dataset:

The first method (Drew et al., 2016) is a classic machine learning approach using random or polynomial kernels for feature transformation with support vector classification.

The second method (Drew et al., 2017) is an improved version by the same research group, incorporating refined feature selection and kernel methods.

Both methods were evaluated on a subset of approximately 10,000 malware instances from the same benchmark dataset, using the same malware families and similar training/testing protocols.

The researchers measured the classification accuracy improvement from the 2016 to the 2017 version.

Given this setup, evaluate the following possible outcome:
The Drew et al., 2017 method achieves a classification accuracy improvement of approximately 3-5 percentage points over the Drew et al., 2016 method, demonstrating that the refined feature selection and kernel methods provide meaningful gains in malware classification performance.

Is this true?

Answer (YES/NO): NO